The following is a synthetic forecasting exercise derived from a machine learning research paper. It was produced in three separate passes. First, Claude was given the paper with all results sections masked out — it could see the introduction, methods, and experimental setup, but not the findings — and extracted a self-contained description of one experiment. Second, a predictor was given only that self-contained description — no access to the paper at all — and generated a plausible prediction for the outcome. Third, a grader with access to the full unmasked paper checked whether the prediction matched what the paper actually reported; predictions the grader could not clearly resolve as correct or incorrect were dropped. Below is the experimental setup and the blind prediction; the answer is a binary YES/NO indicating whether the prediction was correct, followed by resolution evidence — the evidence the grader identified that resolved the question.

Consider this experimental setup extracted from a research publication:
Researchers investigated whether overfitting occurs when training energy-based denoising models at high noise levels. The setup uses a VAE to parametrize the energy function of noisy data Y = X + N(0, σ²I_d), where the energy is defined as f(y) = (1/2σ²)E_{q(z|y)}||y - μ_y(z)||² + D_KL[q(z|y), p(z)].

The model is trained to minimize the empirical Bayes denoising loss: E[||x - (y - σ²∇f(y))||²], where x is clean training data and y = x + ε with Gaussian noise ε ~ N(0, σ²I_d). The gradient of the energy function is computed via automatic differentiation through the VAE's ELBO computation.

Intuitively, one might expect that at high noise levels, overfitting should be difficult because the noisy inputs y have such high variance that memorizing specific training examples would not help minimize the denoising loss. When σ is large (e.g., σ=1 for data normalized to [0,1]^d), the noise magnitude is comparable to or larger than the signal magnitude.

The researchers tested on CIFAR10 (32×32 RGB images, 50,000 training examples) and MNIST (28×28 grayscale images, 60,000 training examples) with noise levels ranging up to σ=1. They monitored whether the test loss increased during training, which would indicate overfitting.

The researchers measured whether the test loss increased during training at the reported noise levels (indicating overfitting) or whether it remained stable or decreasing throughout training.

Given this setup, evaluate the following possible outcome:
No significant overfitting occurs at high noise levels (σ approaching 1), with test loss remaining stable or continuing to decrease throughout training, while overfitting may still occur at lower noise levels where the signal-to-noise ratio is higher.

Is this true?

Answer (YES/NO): YES